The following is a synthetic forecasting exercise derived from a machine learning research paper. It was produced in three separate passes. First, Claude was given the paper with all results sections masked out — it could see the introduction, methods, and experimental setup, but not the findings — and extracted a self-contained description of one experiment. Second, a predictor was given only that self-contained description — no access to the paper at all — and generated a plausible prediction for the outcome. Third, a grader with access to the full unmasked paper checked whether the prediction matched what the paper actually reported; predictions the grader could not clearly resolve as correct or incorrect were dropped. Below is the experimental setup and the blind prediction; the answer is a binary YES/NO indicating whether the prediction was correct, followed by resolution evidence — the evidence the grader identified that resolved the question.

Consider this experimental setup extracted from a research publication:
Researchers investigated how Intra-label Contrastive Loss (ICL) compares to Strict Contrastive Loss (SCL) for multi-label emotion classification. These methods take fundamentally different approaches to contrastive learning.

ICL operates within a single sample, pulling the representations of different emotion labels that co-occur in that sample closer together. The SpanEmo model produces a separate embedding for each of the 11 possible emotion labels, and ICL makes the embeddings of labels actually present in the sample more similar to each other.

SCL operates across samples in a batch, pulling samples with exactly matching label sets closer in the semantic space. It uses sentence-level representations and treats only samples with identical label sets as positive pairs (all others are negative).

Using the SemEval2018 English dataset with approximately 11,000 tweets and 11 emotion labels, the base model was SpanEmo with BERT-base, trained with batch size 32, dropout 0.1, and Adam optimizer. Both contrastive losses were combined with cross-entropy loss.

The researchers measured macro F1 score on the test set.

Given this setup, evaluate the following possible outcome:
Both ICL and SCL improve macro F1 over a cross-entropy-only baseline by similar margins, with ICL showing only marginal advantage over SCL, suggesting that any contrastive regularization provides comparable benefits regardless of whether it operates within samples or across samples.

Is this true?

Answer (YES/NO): NO